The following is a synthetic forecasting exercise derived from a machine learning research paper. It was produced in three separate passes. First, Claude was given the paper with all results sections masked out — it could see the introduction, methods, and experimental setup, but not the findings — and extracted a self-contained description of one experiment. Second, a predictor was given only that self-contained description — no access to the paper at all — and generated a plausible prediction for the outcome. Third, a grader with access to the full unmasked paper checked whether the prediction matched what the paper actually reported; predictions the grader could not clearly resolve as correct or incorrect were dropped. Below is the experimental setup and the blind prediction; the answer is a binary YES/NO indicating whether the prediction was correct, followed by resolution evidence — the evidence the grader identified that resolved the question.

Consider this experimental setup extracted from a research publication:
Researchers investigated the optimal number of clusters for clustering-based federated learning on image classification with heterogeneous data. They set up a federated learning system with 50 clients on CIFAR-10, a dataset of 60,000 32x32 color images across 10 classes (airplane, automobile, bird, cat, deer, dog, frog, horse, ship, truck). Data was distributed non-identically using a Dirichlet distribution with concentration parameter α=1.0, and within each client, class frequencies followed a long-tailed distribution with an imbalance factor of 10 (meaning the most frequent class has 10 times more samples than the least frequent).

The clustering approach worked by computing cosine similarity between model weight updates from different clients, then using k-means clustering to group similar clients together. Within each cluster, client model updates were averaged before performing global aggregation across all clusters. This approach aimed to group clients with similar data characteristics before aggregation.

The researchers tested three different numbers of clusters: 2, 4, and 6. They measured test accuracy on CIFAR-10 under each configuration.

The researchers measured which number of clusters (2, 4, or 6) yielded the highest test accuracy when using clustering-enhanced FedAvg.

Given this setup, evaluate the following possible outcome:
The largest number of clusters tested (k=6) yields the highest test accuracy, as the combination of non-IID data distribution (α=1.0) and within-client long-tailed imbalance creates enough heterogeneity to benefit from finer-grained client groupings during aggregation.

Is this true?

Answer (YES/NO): NO